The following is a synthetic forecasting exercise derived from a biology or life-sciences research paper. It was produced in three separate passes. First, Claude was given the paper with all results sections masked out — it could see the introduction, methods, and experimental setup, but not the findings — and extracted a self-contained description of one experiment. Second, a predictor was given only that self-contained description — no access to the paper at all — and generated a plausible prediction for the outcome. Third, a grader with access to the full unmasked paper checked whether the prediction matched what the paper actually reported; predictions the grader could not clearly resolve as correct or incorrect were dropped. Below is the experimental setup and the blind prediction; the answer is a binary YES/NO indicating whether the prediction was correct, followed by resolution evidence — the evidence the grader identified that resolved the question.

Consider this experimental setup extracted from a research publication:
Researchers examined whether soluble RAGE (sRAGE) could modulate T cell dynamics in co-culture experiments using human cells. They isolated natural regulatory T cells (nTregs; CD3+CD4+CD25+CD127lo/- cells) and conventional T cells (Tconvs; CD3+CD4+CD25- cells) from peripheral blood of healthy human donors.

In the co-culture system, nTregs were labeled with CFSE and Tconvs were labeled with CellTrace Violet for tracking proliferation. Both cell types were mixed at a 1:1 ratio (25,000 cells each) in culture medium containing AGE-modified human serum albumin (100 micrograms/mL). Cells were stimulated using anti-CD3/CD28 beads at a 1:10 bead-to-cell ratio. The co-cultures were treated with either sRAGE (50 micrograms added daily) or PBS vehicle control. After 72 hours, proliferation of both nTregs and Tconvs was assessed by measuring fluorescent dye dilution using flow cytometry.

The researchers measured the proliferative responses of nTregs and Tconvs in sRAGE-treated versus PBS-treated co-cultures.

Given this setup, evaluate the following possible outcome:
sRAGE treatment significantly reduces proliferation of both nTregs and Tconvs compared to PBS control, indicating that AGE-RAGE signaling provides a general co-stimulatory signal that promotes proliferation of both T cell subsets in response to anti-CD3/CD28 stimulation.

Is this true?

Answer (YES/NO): NO